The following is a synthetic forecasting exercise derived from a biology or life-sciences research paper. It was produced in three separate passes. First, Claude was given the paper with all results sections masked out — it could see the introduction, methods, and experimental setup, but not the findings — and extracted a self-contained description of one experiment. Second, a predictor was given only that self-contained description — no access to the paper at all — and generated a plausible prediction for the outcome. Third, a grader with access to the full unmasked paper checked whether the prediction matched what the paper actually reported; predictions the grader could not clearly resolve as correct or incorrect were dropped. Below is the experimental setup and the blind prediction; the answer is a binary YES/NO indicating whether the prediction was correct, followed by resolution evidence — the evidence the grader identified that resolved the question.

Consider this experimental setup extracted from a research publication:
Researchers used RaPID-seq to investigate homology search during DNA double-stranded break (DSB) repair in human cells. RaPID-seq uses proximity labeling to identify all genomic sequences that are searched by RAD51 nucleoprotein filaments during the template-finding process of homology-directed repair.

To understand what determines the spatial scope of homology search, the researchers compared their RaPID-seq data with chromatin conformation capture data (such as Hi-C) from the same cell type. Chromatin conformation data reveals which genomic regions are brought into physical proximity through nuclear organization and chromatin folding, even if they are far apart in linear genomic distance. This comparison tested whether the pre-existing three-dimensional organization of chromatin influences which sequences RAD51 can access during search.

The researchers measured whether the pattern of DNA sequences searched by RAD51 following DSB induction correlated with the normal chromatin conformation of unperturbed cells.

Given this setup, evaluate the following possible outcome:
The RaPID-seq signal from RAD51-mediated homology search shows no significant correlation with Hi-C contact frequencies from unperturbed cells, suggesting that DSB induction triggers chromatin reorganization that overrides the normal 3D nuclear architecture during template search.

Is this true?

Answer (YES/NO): NO